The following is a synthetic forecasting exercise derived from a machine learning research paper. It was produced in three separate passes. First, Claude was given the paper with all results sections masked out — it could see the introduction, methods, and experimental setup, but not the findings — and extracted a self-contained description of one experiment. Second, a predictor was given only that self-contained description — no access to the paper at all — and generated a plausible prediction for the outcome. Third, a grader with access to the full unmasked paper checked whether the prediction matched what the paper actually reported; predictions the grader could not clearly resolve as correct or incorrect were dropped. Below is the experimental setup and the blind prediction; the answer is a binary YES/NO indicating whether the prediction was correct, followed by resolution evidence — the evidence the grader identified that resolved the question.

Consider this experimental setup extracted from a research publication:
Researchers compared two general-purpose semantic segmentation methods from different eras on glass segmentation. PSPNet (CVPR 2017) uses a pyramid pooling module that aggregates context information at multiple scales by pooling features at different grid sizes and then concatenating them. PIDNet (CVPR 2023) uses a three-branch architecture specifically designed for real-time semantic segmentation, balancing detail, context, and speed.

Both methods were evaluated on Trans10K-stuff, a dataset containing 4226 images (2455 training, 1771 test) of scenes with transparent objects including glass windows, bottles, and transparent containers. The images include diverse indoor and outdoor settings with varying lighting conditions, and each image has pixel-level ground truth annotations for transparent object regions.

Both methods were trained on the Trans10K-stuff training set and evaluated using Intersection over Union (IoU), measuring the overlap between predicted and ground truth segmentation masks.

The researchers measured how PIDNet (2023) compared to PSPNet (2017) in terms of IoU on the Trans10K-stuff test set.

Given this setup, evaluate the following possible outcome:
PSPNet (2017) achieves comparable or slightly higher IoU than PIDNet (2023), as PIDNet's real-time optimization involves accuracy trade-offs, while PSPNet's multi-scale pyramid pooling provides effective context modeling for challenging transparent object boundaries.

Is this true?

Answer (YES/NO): NO